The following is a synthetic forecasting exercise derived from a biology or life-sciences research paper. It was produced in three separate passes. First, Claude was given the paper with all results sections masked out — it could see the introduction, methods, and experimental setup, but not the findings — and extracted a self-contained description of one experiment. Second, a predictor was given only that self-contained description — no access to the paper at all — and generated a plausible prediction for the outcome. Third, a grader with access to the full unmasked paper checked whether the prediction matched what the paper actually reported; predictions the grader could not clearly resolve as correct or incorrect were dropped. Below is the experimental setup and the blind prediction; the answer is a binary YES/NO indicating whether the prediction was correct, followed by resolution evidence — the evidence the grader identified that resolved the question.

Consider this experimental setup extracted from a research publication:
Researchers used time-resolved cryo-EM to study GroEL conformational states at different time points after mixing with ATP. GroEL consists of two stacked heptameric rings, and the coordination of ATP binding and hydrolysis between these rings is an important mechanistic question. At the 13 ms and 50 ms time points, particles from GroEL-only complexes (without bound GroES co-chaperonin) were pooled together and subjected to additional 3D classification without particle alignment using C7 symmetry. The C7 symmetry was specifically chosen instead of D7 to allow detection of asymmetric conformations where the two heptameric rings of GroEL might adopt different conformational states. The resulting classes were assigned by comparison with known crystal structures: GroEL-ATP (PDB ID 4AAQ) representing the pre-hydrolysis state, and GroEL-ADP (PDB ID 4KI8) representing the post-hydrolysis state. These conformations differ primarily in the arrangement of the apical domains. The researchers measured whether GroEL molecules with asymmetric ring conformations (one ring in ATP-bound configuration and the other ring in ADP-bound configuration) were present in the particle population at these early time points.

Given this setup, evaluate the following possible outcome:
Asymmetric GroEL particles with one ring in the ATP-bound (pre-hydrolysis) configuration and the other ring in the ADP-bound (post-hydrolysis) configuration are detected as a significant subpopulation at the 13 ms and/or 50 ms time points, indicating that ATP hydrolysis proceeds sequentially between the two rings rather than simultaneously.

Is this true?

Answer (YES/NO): NO